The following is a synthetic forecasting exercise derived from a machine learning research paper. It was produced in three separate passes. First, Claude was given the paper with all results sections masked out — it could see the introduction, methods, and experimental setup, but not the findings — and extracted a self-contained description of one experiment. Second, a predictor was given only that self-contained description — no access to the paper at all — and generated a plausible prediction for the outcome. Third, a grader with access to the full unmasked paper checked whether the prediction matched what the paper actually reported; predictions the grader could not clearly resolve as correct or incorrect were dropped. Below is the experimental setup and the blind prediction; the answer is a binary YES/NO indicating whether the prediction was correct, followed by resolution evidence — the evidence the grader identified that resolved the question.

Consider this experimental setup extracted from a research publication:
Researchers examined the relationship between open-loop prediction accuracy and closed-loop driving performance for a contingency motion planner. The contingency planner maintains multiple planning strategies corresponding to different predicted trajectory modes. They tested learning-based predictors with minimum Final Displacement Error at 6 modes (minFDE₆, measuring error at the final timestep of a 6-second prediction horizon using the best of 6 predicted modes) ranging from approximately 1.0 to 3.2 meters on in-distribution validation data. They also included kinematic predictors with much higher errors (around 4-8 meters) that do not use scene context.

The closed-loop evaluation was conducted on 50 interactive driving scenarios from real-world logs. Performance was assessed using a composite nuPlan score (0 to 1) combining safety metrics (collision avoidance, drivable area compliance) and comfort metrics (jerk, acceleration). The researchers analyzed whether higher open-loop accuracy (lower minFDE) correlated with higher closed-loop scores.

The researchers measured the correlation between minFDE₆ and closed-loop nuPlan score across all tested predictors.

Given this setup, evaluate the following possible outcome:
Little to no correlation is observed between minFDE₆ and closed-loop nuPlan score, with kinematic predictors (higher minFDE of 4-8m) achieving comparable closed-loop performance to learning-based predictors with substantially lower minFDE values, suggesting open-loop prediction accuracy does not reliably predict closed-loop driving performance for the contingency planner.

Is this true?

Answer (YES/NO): NO